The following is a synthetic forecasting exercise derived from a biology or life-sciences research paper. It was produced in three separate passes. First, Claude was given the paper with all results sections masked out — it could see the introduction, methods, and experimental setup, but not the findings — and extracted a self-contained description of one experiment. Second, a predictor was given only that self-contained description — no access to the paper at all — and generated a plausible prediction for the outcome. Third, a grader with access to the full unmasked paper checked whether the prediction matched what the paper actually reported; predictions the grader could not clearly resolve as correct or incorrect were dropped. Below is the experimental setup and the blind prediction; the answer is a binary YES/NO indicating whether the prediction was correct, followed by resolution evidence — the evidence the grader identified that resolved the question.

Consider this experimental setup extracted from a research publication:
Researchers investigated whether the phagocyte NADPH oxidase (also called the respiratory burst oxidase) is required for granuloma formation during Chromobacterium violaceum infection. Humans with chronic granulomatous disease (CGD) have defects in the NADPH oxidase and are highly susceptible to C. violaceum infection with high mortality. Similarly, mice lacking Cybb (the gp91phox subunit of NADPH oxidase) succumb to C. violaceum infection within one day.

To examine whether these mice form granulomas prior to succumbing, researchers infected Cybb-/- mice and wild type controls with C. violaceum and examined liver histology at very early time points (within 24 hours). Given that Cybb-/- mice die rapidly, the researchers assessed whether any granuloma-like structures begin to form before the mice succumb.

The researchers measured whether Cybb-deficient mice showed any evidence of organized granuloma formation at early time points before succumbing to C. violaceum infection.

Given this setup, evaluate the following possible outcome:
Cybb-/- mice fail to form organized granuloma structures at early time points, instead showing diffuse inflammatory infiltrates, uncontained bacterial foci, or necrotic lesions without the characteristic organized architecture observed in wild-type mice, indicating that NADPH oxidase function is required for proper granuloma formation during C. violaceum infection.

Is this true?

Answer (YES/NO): NO